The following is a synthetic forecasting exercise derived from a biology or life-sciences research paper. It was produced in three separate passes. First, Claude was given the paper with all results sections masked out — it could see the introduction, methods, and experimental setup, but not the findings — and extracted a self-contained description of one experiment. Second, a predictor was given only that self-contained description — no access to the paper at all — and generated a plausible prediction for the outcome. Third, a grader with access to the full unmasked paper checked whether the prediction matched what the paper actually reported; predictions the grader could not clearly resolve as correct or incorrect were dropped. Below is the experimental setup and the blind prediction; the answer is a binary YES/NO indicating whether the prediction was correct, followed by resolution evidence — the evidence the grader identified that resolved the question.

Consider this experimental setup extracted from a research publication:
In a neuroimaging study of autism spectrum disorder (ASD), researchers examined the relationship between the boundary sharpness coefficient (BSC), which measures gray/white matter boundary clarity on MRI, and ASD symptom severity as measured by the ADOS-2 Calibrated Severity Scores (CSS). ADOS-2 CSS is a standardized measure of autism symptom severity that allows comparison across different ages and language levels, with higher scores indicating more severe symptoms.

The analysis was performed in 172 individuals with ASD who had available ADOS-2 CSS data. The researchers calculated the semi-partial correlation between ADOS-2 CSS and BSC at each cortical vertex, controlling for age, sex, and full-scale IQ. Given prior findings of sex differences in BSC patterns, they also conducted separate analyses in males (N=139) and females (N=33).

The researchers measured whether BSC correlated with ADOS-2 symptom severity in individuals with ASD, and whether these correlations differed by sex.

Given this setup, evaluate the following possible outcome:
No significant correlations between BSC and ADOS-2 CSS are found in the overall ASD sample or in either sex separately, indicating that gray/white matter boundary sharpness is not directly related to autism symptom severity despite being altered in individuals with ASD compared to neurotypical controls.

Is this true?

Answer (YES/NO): NO